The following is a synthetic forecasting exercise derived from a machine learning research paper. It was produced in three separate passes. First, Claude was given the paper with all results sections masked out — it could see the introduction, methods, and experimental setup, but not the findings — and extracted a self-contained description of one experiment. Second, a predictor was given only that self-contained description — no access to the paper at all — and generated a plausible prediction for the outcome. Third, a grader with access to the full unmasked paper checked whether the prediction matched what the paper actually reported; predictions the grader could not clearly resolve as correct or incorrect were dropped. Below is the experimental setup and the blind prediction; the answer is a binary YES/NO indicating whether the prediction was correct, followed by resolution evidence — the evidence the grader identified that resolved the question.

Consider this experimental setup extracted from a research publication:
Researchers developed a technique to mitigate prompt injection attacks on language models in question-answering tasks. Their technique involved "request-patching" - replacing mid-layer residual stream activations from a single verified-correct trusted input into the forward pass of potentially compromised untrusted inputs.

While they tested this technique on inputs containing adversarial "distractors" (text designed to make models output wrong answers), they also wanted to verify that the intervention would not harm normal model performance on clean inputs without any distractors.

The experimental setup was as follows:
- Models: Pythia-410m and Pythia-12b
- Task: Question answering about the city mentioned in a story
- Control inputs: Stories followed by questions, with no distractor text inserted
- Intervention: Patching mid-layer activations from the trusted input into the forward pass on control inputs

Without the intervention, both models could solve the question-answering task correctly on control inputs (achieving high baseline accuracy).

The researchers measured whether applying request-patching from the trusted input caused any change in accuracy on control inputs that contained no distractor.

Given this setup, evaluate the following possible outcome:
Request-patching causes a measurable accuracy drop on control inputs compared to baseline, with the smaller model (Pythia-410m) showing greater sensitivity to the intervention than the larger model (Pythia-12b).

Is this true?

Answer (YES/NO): NO